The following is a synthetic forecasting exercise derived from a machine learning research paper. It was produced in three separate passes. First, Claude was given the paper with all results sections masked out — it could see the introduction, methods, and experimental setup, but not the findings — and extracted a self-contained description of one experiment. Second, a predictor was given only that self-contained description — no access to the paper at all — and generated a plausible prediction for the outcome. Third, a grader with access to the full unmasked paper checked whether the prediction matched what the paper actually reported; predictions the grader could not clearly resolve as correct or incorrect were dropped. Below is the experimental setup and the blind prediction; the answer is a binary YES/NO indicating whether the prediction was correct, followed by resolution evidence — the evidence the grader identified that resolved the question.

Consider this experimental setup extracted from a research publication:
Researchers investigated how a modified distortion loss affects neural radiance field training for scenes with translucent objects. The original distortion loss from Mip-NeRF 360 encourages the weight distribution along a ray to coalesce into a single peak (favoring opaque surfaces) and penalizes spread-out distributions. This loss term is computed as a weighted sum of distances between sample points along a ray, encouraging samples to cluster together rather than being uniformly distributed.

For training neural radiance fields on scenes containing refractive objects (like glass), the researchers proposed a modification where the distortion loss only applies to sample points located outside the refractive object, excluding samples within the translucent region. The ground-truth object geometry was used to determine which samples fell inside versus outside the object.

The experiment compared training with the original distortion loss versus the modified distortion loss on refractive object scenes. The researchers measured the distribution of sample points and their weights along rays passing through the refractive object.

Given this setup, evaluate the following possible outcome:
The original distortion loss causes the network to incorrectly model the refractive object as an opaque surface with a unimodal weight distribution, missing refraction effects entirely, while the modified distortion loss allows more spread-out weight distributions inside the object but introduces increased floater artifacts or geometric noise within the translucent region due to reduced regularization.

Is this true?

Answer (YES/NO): NO